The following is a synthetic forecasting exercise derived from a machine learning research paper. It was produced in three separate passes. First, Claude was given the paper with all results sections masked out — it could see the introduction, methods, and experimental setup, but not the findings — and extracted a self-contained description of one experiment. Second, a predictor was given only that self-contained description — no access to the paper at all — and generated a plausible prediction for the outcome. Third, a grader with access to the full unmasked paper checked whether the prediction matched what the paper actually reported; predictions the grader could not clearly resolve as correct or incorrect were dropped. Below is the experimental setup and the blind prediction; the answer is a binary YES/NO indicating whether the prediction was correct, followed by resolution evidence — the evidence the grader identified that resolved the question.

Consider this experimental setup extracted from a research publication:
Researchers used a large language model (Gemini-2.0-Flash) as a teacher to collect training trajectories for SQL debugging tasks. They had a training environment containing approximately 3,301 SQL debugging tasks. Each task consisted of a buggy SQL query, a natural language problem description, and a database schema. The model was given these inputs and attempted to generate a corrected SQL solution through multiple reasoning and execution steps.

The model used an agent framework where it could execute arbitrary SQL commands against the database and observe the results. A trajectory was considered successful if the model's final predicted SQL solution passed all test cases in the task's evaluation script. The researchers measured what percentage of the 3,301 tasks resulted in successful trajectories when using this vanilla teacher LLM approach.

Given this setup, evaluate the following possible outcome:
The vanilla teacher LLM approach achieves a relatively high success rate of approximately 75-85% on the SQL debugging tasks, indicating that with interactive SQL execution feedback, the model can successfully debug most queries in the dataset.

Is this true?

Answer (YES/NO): NO